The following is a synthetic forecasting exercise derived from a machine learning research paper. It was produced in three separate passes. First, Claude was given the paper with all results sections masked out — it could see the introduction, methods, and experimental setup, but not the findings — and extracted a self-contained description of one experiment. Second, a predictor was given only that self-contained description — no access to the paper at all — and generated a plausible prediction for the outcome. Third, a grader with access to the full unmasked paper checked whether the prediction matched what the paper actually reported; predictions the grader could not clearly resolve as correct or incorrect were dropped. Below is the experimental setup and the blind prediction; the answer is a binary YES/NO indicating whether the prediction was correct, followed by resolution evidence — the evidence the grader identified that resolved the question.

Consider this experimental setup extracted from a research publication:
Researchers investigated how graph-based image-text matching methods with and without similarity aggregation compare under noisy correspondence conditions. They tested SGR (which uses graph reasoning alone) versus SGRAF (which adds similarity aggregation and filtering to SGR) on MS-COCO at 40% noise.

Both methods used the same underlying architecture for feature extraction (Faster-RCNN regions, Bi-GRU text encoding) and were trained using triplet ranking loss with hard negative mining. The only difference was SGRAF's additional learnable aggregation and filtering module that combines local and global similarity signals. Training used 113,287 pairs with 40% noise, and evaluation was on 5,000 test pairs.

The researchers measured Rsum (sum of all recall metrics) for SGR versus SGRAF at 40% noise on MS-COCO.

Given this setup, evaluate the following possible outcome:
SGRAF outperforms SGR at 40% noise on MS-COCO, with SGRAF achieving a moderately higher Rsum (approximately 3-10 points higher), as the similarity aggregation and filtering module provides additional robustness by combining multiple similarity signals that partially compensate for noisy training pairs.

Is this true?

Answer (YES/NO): NO